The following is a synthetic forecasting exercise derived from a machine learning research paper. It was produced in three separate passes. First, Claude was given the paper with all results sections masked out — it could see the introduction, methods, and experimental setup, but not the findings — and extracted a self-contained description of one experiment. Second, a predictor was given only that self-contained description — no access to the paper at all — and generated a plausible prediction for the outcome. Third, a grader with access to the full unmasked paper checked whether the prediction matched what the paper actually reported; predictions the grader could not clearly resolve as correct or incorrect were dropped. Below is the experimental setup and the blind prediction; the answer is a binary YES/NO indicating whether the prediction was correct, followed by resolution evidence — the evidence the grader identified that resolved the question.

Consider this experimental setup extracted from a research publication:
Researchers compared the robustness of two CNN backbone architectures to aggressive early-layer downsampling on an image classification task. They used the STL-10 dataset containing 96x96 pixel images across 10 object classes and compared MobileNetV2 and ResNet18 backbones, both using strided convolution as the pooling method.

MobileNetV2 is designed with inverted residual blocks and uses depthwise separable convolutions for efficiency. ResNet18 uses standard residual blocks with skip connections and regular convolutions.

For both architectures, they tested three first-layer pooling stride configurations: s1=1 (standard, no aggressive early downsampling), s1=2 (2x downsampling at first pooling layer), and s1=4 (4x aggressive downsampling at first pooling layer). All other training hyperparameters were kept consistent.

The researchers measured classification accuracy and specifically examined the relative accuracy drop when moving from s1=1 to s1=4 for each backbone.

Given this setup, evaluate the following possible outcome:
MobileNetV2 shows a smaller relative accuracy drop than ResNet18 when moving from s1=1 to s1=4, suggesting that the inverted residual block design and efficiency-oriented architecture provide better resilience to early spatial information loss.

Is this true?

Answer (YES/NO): NO